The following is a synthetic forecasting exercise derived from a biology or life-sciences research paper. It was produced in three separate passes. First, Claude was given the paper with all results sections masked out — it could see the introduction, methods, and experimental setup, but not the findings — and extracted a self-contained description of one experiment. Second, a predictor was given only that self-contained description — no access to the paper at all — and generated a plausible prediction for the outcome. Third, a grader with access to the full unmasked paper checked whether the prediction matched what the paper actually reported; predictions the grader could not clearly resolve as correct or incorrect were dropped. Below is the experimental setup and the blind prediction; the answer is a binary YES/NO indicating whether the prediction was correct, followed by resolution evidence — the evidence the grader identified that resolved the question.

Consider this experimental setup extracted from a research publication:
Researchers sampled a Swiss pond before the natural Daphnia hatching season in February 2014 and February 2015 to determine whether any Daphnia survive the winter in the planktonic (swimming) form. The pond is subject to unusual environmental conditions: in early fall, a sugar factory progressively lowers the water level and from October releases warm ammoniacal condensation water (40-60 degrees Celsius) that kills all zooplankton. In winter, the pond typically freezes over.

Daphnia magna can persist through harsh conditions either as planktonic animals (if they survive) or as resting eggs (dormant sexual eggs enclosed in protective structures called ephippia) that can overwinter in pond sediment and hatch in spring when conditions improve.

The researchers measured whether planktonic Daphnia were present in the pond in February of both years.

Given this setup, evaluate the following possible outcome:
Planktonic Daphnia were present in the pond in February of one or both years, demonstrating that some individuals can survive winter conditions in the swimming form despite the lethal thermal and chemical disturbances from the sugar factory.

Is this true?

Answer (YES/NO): NO